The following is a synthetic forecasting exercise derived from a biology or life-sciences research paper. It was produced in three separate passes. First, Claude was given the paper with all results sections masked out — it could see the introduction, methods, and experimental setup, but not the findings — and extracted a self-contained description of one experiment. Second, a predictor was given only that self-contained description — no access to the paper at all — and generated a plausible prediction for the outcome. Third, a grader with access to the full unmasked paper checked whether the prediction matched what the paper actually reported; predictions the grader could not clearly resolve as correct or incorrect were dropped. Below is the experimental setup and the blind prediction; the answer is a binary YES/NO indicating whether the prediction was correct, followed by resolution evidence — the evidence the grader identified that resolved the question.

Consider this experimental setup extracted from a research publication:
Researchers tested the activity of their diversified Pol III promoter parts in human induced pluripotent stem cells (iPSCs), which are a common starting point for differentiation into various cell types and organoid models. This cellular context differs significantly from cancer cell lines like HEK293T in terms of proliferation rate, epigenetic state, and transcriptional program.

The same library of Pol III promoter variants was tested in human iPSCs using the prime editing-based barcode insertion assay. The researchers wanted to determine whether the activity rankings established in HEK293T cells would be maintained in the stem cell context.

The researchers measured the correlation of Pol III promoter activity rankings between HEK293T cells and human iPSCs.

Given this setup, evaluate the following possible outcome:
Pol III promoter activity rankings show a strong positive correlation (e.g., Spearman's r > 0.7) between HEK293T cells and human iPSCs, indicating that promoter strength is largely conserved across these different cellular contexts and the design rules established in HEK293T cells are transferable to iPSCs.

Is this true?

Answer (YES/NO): YES